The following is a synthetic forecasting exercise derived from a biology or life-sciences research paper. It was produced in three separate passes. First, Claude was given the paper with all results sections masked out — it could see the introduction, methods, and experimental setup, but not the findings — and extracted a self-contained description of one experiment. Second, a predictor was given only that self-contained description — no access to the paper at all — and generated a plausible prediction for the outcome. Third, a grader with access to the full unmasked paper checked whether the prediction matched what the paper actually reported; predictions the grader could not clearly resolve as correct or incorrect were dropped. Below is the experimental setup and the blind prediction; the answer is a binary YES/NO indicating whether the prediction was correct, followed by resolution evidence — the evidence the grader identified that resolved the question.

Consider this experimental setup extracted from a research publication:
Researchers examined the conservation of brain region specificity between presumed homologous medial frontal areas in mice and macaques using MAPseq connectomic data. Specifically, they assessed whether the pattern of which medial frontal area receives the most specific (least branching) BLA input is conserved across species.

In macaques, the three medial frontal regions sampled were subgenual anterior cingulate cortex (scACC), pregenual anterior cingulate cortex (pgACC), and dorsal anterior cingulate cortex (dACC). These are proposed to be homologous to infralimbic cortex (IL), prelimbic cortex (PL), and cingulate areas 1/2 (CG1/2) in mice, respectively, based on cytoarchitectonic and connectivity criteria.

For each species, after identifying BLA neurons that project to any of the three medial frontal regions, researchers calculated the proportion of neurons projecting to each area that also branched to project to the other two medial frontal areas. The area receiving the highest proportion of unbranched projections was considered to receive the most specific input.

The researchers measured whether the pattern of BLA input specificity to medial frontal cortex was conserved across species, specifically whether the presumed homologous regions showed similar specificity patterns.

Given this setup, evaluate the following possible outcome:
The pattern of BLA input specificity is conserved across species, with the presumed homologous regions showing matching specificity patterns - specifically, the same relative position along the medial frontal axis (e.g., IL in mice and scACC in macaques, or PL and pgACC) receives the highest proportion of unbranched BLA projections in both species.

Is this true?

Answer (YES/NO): NO